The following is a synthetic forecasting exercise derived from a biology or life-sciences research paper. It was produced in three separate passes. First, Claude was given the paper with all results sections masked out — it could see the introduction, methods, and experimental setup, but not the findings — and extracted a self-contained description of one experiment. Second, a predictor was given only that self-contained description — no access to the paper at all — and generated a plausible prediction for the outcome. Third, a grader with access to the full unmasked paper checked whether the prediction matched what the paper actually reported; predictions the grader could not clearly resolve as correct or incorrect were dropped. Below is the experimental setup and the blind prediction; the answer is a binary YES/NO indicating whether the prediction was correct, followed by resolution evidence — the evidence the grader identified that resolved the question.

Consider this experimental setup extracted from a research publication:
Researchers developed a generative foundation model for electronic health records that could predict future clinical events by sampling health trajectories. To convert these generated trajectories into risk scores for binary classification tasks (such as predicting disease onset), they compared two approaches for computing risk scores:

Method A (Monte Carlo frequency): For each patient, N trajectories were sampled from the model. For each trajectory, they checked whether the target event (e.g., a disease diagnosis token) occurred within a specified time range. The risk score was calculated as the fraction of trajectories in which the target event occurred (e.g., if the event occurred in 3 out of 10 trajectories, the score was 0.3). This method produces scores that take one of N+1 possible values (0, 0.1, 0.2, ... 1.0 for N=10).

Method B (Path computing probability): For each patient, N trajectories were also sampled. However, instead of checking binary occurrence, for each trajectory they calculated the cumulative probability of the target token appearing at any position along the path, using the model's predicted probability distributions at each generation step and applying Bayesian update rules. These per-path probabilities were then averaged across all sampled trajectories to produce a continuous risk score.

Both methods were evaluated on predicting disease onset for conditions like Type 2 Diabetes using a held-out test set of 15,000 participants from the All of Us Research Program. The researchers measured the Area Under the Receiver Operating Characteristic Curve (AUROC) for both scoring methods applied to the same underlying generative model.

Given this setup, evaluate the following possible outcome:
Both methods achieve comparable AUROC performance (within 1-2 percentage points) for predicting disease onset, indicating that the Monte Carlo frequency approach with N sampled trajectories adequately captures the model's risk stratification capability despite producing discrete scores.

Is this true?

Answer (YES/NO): NO